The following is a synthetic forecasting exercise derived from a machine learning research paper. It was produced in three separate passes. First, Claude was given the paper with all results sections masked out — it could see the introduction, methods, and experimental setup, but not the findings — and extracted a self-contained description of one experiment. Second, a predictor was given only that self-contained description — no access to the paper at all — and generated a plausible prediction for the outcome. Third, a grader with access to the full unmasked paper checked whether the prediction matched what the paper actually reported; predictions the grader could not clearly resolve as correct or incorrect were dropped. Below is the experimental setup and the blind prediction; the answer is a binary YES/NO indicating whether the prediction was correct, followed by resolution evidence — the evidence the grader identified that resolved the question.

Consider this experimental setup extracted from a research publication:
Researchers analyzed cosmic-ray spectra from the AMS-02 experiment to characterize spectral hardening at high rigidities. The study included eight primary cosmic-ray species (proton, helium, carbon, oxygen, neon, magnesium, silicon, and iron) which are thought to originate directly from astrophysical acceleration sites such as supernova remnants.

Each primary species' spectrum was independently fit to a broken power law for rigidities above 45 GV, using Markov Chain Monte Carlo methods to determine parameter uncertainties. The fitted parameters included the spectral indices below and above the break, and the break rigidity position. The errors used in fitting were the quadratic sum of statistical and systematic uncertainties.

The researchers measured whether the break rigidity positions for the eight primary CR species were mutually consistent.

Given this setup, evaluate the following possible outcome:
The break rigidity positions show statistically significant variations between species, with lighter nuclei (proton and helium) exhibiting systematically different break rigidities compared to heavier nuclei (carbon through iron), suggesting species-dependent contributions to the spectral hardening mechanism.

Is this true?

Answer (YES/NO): NO